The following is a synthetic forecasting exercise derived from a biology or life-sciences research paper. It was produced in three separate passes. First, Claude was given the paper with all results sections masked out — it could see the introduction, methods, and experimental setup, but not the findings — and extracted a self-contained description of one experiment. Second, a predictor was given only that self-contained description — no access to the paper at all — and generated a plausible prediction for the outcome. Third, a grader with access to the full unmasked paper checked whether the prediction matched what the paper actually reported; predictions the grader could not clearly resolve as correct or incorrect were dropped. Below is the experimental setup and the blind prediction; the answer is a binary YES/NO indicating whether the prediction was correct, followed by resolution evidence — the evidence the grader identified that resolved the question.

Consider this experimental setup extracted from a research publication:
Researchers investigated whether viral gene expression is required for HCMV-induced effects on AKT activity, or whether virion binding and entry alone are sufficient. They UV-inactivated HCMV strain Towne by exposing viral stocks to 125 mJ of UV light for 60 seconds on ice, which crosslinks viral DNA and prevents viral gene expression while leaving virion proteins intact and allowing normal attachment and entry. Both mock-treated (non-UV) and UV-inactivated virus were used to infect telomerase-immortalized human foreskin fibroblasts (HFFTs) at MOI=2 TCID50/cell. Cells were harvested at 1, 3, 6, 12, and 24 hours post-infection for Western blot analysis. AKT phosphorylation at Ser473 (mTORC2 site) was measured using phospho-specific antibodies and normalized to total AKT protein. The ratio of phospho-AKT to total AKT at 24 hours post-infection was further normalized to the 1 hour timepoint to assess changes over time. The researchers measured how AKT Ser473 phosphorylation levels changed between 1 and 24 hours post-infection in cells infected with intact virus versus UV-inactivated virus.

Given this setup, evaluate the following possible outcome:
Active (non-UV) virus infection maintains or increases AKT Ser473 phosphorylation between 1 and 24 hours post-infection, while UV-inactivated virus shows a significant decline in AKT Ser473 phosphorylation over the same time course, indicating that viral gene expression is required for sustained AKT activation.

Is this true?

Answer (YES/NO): NO